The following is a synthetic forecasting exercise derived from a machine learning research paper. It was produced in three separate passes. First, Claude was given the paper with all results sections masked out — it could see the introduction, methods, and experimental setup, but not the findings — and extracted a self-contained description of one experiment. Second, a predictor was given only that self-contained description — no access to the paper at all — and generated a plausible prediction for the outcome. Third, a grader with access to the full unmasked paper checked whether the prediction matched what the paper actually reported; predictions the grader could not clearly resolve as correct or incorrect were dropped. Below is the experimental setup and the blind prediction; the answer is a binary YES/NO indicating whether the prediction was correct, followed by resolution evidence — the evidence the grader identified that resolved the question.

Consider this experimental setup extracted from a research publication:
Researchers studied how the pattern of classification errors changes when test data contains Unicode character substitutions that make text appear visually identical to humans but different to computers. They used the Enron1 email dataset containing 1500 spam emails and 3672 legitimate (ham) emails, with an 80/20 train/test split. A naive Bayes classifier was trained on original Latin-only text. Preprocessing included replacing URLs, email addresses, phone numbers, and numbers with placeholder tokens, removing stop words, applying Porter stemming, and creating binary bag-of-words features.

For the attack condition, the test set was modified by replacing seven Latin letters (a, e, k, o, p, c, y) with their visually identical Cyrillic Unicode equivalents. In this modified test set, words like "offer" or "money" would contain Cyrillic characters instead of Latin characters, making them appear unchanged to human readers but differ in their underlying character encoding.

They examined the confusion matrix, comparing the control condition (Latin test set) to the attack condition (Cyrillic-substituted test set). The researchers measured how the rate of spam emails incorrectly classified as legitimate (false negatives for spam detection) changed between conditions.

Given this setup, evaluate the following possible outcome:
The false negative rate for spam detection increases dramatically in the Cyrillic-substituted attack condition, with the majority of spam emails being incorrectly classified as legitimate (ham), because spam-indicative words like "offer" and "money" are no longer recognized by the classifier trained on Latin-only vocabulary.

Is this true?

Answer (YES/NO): NO